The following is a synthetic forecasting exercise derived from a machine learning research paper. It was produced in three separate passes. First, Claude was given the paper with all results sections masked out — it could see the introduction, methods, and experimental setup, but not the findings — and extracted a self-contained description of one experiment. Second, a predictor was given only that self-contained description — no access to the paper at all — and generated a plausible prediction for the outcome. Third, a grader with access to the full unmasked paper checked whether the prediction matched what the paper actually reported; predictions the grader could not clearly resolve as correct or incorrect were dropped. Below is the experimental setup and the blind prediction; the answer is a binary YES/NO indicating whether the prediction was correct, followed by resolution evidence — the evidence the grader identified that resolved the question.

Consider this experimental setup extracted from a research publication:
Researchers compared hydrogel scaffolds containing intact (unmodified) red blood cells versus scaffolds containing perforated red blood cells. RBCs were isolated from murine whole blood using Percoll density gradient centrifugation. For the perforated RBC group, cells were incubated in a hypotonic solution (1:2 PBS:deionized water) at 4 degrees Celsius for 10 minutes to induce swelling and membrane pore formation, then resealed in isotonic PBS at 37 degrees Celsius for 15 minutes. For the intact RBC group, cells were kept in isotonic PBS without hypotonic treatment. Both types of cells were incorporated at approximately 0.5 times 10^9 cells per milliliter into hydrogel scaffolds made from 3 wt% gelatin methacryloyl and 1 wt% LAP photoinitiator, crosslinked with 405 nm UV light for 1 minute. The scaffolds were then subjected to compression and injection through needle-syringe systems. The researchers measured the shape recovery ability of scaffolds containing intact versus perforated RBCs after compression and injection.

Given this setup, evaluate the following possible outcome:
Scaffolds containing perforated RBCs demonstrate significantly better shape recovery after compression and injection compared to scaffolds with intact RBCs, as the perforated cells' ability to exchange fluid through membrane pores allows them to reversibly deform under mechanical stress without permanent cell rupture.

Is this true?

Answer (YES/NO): YES